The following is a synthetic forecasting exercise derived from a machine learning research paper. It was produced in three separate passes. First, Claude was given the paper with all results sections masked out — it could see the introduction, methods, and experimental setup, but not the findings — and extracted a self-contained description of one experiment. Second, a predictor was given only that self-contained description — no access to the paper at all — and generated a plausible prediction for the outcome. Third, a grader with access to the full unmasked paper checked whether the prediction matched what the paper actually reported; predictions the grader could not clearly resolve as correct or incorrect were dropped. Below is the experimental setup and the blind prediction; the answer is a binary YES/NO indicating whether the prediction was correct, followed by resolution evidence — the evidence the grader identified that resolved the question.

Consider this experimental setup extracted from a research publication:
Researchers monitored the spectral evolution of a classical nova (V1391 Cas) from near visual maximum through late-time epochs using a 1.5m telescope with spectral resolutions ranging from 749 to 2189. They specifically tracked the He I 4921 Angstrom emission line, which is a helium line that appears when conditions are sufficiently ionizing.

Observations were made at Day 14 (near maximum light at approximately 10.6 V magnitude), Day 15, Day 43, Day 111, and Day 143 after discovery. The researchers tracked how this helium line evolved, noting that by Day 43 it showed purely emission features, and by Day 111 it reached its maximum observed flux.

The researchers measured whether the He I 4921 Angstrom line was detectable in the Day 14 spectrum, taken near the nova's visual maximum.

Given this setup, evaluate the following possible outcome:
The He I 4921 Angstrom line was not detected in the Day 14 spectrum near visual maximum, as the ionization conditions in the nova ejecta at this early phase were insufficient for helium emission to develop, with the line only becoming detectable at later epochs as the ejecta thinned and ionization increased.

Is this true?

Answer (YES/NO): YES